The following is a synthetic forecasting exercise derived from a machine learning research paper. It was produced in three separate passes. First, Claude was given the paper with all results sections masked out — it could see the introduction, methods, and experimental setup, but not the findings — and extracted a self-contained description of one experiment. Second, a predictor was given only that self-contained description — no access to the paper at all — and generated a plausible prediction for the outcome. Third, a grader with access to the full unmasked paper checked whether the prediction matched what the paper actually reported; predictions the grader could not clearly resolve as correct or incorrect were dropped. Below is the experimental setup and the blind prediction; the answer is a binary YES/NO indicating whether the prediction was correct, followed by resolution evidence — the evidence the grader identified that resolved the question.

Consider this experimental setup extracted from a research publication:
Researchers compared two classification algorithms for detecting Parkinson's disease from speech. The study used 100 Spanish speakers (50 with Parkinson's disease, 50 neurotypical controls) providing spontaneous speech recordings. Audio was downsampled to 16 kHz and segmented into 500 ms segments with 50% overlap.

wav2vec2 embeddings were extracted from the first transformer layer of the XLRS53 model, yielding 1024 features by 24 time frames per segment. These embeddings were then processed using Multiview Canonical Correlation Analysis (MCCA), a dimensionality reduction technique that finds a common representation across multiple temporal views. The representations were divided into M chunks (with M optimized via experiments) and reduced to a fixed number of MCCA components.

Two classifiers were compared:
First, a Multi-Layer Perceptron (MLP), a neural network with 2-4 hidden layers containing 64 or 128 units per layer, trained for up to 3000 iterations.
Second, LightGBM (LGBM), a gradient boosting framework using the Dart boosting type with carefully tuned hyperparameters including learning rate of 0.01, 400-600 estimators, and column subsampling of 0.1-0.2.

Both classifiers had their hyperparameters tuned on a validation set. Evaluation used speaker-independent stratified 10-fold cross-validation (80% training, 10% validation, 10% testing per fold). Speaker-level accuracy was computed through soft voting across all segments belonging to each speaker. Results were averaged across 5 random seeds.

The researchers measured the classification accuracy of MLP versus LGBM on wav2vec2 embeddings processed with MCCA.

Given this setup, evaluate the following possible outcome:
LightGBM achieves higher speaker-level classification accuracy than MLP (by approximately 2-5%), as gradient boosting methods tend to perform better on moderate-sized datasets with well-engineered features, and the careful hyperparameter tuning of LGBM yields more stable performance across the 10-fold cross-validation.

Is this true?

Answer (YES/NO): NO